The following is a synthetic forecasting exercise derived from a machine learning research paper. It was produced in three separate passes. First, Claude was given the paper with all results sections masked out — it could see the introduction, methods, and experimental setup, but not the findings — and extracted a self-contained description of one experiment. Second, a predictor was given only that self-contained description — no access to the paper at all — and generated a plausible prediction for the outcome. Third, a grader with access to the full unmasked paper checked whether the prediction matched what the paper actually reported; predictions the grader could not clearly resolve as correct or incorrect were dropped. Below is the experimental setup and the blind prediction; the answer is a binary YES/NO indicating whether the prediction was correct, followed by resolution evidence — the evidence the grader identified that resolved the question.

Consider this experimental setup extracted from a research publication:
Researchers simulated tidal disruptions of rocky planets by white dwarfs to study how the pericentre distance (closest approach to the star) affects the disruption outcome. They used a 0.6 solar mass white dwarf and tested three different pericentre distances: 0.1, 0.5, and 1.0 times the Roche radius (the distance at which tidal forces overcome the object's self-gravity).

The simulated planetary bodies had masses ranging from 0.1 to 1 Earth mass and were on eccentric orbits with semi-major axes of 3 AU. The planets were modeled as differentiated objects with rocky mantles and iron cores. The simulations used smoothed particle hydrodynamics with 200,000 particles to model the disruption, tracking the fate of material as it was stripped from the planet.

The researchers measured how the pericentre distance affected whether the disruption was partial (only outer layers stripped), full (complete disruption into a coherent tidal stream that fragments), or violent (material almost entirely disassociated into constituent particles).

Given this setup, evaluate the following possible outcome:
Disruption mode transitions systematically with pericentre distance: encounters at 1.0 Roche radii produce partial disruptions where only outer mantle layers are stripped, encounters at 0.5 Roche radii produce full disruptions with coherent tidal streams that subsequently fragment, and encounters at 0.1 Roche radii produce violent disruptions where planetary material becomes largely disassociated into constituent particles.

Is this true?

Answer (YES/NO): YES